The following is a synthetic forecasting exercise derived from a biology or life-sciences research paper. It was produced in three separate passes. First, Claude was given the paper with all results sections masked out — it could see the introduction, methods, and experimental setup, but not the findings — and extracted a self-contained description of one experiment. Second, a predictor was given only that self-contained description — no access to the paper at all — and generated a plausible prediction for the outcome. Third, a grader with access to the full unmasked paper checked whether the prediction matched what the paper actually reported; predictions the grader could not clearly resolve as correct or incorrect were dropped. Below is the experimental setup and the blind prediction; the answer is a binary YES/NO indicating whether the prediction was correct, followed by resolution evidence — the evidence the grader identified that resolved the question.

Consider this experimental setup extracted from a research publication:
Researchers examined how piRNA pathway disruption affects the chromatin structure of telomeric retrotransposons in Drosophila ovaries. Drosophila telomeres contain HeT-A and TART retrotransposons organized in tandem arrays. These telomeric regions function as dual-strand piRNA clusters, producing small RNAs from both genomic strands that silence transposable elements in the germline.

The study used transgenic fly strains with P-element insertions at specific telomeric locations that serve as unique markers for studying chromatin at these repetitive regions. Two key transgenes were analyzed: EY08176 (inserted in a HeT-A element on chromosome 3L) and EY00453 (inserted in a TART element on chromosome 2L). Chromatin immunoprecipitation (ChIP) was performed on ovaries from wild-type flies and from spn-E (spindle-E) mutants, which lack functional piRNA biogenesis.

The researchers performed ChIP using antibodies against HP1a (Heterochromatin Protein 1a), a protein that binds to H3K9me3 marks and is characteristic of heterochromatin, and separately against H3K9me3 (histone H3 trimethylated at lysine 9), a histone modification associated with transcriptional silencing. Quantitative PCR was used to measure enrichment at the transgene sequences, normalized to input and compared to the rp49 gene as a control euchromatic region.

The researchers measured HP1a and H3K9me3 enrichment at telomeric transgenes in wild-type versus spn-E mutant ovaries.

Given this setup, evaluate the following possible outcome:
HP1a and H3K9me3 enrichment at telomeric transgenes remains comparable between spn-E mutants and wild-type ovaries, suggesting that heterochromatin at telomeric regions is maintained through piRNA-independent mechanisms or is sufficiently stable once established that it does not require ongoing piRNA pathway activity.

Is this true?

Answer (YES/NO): NO